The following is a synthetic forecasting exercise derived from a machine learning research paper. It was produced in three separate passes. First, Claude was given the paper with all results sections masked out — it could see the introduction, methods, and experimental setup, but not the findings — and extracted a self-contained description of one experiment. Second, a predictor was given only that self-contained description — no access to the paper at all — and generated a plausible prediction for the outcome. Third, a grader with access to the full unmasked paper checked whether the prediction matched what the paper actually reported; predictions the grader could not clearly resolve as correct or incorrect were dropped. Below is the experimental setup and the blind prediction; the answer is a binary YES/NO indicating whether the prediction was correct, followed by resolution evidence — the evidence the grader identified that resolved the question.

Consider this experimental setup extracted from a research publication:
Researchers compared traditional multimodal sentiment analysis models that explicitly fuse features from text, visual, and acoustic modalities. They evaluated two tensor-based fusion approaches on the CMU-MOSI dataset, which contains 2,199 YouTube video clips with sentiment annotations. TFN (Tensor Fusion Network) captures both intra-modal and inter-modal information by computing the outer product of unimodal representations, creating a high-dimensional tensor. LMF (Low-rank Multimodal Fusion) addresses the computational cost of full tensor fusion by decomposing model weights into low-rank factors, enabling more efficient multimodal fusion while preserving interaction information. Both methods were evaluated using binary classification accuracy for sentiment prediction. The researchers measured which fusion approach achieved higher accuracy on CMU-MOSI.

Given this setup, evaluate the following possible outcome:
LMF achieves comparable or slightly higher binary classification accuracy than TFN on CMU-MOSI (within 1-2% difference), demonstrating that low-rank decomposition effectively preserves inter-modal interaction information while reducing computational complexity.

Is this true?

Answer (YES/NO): YES